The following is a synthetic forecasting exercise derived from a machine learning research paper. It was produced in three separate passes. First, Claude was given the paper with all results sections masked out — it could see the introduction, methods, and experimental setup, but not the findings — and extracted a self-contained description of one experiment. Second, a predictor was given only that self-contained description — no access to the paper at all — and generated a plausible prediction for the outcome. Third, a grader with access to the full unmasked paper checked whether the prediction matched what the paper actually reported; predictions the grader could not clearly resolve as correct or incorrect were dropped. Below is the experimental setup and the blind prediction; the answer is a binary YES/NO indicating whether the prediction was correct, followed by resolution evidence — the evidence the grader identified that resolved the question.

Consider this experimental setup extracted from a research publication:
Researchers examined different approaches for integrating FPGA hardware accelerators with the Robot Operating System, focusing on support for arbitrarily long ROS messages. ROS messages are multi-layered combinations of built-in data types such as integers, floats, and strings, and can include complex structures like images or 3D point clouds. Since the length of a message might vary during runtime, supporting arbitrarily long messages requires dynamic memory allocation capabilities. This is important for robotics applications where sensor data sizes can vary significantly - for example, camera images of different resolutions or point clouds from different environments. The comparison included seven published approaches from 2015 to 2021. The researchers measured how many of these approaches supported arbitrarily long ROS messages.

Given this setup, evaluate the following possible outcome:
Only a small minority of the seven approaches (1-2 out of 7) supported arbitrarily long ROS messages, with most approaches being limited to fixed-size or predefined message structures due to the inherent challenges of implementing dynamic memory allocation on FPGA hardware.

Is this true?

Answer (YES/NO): YES